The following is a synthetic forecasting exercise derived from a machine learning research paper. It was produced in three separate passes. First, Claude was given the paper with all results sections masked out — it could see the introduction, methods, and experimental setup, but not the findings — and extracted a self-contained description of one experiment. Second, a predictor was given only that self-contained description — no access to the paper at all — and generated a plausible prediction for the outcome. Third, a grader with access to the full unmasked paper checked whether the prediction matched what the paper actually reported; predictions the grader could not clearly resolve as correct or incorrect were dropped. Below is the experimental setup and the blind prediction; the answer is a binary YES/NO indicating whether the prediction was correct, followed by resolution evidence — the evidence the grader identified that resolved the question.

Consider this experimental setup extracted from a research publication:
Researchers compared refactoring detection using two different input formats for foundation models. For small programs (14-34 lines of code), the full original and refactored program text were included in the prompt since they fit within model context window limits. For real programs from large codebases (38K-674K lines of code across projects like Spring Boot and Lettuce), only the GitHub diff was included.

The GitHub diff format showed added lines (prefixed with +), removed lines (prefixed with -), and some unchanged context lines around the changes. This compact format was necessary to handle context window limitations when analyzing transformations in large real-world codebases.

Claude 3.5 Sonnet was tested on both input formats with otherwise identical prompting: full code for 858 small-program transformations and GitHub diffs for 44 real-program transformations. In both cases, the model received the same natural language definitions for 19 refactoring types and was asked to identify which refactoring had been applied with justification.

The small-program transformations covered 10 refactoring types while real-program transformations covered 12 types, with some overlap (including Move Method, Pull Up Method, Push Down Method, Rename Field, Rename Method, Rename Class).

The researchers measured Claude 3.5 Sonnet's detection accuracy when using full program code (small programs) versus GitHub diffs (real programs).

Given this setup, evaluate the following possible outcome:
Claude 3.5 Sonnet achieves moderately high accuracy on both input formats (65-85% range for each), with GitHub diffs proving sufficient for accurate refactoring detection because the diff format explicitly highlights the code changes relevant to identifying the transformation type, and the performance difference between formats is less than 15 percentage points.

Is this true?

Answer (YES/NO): NO